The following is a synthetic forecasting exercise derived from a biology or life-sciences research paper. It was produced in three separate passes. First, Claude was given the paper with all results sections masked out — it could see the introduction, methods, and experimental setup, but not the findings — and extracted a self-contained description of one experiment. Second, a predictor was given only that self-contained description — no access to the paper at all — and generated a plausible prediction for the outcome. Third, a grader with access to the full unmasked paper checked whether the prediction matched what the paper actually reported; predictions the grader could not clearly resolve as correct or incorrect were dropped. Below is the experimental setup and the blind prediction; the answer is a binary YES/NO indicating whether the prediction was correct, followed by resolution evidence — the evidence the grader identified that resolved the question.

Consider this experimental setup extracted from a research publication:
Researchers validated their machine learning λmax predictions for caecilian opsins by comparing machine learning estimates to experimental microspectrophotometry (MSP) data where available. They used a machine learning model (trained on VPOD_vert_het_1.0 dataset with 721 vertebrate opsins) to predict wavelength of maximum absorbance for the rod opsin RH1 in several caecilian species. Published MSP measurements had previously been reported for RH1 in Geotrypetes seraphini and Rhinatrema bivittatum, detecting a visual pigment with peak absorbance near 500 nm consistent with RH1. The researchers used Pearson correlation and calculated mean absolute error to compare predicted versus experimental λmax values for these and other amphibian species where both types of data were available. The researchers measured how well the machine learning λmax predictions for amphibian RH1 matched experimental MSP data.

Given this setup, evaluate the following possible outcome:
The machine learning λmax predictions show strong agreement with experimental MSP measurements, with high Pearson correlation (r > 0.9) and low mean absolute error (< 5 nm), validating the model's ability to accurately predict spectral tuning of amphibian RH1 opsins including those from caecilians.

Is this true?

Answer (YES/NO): NO